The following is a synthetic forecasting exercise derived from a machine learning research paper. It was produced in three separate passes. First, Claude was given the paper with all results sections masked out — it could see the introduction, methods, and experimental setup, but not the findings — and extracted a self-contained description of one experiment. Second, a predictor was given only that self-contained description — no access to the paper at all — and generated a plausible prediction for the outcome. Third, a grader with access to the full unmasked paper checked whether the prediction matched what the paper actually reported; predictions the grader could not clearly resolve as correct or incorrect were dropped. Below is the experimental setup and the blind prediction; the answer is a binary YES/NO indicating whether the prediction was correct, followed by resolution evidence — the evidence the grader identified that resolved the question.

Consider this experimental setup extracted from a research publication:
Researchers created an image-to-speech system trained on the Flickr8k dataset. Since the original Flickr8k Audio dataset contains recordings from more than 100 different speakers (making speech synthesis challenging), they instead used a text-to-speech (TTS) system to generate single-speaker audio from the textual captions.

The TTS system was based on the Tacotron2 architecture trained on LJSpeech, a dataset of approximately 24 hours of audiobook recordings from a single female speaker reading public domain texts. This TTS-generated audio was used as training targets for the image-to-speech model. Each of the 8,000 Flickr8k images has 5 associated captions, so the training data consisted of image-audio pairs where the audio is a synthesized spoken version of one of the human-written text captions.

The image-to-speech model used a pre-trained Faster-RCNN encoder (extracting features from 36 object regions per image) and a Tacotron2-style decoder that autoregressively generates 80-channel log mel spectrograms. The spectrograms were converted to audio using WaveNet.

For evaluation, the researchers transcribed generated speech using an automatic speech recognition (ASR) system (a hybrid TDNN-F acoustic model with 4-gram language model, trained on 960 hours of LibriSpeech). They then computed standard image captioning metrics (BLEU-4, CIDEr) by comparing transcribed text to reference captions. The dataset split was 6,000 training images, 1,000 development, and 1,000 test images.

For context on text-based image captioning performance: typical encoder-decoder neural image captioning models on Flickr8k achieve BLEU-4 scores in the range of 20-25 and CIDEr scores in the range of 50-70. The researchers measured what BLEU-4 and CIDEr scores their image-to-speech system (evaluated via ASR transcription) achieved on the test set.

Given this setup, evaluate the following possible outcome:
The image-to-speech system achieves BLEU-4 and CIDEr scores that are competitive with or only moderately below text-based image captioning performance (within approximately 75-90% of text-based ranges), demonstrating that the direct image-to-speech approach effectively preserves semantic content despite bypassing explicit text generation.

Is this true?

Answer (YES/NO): NO